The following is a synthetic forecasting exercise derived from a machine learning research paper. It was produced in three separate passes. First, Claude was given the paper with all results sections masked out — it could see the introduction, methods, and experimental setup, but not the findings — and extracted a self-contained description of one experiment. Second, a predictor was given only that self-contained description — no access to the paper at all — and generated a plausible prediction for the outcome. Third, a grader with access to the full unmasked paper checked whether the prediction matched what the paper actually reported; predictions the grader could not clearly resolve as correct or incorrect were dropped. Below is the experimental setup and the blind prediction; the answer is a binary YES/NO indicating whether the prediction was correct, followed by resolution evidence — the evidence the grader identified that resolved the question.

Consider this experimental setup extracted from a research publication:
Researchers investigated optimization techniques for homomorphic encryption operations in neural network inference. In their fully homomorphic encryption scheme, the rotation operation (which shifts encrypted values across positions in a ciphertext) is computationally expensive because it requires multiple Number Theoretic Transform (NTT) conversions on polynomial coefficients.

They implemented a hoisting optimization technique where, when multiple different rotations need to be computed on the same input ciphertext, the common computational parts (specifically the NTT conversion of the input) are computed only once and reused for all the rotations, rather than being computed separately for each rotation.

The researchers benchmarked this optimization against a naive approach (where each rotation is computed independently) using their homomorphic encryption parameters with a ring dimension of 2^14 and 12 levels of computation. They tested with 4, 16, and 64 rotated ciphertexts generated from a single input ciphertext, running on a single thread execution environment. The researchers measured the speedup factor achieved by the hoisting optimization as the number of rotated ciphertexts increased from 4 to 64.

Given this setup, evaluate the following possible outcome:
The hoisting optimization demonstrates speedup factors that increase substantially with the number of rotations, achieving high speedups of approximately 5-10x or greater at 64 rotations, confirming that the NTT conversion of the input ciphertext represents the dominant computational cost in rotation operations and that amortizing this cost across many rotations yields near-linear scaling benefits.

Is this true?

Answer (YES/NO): NO